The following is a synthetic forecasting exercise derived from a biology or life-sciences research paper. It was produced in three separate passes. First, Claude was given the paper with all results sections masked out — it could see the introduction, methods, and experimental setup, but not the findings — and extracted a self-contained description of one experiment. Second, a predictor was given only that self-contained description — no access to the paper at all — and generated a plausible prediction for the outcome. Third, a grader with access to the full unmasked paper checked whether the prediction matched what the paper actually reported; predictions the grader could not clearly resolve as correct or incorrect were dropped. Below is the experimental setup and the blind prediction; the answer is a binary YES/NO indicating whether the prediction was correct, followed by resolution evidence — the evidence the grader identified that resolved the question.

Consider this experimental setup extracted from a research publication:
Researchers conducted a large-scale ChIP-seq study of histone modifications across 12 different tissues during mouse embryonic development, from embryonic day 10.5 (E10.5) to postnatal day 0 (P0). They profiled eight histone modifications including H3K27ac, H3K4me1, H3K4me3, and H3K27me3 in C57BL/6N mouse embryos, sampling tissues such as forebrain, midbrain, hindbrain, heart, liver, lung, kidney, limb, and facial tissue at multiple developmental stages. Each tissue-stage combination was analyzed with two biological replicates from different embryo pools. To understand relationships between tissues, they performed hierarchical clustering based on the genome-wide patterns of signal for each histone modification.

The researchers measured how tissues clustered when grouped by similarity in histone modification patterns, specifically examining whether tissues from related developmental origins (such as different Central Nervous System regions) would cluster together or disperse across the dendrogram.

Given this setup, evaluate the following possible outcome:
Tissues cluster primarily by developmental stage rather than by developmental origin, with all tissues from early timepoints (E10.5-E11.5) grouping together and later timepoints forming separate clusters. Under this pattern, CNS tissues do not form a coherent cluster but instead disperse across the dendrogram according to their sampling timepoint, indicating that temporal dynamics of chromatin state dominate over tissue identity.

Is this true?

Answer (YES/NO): NO